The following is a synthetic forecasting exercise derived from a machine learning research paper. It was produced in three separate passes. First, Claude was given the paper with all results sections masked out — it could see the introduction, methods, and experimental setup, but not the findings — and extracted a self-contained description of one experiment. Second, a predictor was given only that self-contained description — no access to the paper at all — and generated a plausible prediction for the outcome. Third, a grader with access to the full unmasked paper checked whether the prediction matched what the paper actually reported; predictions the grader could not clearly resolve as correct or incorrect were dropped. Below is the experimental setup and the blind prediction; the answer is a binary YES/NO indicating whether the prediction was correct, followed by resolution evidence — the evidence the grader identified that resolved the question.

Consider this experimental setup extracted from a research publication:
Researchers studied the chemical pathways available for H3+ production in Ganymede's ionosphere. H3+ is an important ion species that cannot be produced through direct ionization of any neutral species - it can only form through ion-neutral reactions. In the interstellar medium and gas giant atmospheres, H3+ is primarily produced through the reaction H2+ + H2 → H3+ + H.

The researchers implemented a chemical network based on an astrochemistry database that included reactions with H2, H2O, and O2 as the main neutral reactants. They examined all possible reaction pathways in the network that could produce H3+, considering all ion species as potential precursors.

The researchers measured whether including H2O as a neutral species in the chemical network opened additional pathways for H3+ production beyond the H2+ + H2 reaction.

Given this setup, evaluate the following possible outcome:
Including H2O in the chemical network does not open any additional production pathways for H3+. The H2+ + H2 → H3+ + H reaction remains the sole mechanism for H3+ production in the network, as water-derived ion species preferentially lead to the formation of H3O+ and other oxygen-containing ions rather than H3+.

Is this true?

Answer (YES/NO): YES